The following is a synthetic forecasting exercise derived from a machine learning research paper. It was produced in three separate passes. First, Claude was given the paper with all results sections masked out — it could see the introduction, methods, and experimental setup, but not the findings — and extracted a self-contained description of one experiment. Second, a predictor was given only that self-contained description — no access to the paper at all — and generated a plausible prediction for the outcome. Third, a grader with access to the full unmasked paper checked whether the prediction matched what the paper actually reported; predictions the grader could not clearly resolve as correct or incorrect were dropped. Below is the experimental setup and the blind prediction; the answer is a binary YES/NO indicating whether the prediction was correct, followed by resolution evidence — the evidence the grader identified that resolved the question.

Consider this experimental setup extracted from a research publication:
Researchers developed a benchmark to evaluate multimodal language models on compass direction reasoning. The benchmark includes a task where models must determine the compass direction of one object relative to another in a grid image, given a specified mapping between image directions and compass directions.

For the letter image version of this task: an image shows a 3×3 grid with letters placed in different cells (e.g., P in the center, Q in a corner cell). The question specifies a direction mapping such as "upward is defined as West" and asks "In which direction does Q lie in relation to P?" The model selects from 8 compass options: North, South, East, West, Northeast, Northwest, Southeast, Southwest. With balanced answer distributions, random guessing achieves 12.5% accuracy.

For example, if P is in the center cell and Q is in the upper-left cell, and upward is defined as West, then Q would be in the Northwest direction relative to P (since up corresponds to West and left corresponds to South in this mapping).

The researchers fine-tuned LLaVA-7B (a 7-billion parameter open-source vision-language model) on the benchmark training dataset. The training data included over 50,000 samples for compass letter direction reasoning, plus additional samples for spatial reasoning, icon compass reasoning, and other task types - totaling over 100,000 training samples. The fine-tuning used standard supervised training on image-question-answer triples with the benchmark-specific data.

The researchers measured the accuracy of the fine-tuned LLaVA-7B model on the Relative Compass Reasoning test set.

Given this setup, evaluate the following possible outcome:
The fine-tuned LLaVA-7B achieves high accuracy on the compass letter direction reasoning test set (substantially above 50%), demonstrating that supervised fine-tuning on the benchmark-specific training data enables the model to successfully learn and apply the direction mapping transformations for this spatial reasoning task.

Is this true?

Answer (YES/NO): NO